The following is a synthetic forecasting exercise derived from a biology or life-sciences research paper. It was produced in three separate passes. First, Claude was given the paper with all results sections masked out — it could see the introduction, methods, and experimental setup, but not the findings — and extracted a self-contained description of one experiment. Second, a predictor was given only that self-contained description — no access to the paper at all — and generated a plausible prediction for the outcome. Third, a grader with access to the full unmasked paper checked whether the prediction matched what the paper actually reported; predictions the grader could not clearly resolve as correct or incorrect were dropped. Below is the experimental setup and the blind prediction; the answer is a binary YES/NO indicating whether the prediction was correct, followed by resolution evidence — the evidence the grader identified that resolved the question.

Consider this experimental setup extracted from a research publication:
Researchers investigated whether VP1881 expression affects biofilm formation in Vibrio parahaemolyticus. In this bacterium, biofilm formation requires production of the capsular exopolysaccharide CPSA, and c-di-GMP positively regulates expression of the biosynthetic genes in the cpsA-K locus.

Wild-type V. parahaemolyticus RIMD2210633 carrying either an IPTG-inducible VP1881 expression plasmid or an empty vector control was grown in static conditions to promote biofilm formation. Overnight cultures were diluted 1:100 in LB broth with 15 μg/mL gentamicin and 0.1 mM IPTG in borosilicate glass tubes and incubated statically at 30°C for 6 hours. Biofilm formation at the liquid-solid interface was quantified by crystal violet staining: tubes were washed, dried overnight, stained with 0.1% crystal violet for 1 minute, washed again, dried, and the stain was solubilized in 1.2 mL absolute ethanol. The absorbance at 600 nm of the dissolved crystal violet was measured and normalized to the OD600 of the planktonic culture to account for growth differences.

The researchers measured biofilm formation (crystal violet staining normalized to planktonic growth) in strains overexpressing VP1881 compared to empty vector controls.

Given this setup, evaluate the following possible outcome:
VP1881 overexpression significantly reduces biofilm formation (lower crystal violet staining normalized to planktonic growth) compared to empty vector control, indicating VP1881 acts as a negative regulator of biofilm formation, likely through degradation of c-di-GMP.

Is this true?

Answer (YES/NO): YES